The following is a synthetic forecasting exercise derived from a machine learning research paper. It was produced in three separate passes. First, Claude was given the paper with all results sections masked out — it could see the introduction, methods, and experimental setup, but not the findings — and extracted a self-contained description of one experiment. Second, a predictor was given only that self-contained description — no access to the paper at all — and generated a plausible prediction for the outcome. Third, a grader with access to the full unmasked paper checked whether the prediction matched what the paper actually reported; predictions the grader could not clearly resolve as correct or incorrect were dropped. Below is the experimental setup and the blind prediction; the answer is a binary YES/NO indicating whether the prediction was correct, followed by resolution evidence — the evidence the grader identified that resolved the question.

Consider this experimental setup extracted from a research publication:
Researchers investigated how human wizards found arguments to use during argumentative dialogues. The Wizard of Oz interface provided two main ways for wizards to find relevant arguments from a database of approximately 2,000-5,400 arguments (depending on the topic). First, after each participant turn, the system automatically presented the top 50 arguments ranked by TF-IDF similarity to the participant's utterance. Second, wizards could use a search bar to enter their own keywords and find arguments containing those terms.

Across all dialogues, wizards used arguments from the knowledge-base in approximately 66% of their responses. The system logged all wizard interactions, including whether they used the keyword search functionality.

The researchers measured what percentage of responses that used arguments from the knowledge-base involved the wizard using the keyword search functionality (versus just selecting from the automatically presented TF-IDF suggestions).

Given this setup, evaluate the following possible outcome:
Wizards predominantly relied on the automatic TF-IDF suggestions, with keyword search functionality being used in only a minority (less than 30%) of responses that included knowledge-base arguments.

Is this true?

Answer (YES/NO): NO